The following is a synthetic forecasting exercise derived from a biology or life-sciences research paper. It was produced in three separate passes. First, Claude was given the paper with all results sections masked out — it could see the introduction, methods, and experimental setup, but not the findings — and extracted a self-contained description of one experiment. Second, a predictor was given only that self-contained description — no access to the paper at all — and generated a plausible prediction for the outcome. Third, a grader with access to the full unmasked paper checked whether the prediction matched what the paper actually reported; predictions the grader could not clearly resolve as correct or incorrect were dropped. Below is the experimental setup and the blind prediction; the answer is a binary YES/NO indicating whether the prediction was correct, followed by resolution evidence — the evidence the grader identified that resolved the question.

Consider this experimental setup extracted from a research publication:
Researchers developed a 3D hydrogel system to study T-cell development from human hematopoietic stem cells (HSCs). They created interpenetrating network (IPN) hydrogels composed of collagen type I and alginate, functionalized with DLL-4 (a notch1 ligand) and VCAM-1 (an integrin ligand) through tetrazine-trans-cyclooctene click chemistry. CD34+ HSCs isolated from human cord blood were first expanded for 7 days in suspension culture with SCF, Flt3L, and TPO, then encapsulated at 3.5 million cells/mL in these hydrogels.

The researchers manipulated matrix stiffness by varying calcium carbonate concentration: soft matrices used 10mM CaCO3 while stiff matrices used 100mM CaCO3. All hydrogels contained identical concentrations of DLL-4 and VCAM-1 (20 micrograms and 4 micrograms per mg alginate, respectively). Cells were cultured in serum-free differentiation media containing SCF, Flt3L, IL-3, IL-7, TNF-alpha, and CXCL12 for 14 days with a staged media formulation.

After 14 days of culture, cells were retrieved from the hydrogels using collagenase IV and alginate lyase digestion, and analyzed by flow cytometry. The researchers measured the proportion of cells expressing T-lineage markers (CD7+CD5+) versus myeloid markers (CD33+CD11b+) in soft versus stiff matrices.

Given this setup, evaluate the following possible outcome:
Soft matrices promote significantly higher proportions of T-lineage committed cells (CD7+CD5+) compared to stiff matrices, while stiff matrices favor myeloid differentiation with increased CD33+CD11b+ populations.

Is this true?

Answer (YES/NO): NO